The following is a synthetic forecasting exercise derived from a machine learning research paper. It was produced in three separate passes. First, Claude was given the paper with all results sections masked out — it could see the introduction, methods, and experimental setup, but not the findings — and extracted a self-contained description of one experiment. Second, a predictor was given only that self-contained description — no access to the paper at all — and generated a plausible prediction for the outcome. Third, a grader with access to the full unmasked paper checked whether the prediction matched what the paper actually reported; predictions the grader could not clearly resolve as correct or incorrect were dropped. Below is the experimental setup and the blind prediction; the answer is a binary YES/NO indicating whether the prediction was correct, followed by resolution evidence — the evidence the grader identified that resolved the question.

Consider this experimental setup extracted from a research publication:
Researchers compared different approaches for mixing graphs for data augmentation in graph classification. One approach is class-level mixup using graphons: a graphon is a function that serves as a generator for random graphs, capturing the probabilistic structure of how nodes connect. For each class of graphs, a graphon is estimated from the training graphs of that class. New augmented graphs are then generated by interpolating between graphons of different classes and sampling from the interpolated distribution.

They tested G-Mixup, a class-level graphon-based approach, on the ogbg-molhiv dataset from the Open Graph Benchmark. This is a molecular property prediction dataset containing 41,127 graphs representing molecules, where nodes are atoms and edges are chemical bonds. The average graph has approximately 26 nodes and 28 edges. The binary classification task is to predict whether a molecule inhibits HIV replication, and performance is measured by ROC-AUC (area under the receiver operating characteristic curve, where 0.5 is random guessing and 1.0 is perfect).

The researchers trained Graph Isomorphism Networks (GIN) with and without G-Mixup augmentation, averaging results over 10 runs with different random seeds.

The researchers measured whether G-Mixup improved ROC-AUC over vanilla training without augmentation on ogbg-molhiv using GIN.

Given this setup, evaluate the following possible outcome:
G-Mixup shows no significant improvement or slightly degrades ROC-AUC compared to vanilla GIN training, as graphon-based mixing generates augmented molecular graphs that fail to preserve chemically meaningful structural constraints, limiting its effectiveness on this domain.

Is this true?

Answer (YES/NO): NO